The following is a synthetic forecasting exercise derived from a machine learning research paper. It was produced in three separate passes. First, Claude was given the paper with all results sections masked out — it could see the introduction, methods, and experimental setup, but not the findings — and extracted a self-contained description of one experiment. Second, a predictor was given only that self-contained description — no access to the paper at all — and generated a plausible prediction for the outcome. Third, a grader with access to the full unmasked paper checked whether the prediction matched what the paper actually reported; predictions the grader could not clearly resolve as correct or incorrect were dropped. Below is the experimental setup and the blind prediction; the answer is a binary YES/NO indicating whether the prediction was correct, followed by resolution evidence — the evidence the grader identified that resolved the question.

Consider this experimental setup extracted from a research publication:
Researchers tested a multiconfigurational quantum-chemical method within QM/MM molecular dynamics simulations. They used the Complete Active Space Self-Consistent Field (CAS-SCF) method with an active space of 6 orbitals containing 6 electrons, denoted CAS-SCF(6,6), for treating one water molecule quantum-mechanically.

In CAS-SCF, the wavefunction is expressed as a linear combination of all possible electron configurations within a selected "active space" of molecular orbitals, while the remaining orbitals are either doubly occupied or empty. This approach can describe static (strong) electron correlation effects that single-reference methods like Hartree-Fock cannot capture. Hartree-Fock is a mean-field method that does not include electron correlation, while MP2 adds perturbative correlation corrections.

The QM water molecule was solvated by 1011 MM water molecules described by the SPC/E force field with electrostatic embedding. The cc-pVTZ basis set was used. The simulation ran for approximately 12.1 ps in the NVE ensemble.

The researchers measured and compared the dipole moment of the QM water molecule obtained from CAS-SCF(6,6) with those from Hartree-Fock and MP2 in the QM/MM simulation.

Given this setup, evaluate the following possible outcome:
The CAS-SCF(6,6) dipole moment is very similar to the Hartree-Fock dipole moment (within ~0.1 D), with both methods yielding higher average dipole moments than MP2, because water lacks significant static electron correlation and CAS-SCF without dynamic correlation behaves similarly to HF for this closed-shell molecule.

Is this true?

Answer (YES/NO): NO